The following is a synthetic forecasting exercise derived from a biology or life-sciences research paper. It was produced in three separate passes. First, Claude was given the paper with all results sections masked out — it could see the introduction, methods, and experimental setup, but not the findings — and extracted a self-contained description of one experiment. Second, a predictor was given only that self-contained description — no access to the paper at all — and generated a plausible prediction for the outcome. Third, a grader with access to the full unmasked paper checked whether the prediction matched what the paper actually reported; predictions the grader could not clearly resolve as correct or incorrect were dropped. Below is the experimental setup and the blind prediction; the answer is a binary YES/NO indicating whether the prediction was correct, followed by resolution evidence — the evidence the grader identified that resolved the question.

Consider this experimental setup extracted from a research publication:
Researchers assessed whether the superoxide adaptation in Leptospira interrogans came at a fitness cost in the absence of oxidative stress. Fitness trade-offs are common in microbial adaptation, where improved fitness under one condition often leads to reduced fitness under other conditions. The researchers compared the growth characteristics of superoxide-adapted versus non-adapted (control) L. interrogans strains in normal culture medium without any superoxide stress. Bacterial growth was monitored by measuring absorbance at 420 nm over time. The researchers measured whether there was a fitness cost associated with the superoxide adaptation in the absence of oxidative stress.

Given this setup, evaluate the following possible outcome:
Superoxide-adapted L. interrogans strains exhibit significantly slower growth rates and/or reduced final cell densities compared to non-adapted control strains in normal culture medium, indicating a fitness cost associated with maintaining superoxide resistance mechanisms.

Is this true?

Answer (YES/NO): NO